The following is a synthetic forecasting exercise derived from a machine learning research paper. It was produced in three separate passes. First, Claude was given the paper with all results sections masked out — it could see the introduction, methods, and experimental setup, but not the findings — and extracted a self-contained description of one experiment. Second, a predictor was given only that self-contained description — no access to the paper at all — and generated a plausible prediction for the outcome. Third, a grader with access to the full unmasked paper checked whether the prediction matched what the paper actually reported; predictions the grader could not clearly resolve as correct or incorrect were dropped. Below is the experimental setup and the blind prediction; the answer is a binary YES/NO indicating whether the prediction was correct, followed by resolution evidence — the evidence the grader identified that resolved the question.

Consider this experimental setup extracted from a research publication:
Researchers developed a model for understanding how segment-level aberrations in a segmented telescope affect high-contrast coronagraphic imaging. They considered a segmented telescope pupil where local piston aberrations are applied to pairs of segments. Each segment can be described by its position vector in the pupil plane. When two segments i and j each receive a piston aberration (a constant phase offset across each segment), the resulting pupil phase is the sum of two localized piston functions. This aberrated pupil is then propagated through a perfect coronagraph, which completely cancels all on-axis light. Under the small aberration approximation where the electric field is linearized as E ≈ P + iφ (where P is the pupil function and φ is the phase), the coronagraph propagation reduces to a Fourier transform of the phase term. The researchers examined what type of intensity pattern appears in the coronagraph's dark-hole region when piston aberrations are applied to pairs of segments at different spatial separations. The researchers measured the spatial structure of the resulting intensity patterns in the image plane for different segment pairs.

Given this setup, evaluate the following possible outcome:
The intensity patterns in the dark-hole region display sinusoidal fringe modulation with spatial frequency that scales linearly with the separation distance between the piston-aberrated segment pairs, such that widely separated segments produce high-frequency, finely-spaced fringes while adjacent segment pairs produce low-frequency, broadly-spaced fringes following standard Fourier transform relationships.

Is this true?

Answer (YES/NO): YES